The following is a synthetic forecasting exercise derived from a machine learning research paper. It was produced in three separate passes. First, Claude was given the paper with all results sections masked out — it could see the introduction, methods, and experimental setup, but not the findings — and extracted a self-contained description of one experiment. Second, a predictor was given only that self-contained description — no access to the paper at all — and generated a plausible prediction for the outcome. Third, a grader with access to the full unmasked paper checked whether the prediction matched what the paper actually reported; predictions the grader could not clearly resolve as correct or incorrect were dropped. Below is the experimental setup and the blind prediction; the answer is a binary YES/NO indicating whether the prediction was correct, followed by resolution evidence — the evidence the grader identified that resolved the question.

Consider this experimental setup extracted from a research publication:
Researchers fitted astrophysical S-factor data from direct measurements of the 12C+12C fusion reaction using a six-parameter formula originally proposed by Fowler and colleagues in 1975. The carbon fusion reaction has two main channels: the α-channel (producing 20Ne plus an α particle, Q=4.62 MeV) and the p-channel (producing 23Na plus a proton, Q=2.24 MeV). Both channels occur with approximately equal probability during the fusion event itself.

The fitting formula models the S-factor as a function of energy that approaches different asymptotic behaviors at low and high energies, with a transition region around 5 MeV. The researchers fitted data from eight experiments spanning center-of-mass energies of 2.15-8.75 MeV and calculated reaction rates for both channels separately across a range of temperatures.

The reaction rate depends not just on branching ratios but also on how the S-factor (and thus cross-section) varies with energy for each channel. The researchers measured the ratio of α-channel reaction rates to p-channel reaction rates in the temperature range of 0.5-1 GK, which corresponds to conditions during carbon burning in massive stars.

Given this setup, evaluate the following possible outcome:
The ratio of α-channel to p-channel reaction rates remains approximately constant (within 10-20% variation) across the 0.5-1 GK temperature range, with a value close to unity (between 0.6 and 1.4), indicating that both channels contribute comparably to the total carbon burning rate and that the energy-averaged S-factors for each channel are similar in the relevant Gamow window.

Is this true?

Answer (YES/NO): NO